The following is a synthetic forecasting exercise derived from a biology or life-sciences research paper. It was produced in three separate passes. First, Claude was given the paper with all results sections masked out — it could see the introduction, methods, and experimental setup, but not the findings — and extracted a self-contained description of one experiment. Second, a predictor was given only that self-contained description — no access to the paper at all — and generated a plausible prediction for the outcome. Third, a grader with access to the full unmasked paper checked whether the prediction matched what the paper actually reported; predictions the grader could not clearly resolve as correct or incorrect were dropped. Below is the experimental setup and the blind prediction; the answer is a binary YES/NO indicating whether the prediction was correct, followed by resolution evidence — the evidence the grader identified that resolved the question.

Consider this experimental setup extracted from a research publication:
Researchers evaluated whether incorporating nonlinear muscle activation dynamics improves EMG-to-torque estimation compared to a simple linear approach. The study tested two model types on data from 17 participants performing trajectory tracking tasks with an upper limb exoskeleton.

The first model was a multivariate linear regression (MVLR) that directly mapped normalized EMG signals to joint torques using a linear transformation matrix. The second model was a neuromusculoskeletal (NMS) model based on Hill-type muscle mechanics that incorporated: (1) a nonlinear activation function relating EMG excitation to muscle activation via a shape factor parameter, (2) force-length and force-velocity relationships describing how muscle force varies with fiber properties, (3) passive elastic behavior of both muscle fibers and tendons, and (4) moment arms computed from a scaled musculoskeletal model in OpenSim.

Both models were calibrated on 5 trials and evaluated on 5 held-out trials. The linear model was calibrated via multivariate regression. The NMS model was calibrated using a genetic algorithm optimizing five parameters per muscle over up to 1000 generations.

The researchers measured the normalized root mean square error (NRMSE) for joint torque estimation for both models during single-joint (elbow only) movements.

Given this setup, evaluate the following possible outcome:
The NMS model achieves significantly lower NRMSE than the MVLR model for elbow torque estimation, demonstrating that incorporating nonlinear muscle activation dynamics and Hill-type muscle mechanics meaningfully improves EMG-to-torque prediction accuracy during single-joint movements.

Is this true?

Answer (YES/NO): YES